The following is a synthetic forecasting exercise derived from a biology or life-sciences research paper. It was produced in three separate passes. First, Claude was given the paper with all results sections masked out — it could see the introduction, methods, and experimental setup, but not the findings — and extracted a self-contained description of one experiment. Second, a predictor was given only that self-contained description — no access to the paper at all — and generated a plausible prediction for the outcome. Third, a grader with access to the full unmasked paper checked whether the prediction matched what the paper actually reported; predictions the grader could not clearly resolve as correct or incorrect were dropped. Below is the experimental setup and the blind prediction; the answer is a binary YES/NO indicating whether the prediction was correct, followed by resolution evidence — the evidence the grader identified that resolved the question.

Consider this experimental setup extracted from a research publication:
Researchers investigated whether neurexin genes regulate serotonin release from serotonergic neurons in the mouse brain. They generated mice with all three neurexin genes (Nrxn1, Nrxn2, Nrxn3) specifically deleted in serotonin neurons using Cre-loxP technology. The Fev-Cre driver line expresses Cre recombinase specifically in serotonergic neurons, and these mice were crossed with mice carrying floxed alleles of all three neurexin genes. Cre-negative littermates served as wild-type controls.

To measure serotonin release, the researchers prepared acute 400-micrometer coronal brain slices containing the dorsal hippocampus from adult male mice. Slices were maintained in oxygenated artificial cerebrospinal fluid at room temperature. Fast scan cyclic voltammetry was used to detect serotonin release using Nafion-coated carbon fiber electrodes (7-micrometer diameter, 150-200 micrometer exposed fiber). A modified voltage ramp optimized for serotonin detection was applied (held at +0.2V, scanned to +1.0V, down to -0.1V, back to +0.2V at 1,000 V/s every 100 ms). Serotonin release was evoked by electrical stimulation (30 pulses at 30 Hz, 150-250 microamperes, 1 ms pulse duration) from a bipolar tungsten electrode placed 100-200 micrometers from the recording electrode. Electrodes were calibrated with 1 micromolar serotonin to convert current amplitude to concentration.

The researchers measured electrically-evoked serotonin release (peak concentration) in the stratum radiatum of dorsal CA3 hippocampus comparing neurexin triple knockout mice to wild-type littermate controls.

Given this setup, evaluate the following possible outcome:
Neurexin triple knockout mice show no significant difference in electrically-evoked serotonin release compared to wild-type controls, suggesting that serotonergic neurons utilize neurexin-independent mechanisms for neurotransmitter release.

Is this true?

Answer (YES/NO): NO